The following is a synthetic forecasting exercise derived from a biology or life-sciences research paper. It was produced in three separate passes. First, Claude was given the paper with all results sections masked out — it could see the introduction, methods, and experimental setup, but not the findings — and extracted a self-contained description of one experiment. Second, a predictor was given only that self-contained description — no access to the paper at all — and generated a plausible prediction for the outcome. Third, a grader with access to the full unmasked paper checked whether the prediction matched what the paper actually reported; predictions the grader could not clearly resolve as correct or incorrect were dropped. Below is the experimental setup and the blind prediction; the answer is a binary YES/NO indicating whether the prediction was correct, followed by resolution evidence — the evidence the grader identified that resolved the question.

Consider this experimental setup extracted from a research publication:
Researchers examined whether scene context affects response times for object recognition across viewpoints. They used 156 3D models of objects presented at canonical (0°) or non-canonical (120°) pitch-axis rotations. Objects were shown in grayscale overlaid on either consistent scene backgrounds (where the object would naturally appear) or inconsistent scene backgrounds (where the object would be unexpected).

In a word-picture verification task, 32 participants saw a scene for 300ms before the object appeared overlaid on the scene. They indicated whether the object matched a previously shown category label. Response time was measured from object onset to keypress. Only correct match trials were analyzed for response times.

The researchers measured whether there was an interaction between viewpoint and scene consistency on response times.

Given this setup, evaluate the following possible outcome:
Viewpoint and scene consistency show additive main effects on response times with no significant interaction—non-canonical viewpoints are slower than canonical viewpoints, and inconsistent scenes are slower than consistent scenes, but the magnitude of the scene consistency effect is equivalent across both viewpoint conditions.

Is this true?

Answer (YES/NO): NO